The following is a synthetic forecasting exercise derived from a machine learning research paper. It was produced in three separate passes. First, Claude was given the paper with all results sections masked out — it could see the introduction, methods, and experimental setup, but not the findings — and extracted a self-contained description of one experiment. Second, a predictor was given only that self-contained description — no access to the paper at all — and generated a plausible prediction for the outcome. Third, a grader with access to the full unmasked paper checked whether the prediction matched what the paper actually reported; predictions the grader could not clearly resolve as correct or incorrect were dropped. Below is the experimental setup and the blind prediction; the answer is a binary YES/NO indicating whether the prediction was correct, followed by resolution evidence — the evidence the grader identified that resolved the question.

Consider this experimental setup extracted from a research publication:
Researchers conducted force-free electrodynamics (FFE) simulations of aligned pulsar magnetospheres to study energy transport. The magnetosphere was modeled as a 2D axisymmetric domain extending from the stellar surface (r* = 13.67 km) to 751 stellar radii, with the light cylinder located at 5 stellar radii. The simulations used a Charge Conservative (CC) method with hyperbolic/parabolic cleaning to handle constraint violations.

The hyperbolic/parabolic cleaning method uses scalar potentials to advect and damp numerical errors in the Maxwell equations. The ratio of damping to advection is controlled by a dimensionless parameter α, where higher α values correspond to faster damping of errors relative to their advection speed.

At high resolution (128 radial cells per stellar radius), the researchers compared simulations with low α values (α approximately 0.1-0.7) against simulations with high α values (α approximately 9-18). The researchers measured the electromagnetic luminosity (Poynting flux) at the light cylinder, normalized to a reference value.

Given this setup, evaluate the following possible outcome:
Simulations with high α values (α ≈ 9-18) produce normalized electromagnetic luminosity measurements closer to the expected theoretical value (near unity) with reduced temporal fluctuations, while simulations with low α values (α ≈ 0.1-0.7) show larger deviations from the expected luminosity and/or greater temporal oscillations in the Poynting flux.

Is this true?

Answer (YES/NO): NO